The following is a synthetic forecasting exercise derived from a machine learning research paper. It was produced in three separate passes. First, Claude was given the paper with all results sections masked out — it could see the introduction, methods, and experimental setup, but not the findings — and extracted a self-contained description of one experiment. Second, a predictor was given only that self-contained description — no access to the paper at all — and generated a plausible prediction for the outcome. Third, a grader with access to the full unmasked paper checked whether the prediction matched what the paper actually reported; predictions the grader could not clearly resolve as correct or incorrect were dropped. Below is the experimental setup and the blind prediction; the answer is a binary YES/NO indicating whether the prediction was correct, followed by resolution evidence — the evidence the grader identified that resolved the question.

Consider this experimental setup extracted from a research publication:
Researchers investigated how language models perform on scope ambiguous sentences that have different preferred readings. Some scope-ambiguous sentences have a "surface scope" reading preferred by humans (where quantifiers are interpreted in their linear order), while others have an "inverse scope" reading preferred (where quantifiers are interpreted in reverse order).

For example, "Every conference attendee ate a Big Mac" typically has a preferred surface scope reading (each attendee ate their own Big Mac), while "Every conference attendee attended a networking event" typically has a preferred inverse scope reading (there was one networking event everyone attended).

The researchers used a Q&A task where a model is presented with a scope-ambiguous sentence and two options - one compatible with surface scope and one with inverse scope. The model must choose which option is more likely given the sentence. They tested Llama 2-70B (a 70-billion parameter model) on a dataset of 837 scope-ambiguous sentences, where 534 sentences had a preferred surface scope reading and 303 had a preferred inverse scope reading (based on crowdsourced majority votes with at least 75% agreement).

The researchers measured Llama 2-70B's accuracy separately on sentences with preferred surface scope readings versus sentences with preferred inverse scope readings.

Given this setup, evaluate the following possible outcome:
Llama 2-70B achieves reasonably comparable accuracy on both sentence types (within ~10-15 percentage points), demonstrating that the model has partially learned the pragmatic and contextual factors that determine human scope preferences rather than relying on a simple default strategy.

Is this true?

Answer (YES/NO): YES